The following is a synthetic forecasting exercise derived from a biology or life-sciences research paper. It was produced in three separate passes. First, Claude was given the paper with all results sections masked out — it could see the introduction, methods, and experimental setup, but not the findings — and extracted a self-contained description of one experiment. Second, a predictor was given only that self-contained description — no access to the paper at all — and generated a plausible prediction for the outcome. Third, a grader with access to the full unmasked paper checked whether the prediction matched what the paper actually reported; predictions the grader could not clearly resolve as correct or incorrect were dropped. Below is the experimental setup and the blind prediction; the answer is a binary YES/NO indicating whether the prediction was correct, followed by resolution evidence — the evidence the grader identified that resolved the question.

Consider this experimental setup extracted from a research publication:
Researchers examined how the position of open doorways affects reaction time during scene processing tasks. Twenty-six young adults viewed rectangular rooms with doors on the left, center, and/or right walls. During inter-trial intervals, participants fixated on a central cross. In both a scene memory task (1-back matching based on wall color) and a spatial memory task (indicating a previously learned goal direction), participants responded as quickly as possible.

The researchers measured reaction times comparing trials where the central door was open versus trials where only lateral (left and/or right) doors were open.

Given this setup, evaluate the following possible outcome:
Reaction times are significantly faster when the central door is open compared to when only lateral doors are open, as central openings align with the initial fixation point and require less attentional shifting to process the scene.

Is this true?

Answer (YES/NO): YES